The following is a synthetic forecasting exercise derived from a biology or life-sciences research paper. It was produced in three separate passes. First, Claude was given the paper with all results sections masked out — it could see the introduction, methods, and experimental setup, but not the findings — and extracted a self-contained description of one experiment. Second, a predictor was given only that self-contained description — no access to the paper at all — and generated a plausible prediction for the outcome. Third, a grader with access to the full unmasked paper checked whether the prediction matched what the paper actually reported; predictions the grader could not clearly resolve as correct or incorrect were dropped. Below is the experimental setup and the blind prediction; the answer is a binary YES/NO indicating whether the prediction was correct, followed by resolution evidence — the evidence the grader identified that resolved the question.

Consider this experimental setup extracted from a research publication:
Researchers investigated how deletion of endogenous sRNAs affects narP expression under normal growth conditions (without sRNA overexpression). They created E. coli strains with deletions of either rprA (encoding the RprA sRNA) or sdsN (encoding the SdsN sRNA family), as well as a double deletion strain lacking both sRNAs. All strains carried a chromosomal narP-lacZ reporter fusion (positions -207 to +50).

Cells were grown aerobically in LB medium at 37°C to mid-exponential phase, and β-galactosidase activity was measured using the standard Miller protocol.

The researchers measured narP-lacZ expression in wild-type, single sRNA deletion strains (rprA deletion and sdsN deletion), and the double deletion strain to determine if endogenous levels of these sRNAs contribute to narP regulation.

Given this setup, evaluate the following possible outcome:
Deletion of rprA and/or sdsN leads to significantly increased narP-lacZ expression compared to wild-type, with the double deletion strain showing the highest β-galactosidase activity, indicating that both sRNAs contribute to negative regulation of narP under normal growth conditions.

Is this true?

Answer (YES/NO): NO